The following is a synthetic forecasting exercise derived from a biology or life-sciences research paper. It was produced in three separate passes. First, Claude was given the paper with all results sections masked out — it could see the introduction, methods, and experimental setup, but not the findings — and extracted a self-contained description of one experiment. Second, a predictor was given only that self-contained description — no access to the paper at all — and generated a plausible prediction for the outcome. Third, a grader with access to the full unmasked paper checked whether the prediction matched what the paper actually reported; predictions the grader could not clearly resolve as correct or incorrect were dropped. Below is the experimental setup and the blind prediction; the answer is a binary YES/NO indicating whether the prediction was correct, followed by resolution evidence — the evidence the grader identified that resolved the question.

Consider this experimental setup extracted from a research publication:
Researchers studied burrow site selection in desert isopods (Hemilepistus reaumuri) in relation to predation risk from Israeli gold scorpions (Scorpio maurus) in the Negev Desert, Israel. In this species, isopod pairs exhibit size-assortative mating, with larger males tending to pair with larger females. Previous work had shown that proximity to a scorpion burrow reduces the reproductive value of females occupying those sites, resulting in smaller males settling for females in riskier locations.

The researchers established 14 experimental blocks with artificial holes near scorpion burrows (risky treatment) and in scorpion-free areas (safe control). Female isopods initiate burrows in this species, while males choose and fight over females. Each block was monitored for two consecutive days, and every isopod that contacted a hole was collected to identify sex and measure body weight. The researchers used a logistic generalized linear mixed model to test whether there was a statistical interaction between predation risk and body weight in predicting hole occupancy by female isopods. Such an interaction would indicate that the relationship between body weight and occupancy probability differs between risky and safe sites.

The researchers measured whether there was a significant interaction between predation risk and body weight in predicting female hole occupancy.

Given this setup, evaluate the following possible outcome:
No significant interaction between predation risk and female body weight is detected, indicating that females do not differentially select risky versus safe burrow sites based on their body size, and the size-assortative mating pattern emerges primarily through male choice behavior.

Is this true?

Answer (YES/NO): YES